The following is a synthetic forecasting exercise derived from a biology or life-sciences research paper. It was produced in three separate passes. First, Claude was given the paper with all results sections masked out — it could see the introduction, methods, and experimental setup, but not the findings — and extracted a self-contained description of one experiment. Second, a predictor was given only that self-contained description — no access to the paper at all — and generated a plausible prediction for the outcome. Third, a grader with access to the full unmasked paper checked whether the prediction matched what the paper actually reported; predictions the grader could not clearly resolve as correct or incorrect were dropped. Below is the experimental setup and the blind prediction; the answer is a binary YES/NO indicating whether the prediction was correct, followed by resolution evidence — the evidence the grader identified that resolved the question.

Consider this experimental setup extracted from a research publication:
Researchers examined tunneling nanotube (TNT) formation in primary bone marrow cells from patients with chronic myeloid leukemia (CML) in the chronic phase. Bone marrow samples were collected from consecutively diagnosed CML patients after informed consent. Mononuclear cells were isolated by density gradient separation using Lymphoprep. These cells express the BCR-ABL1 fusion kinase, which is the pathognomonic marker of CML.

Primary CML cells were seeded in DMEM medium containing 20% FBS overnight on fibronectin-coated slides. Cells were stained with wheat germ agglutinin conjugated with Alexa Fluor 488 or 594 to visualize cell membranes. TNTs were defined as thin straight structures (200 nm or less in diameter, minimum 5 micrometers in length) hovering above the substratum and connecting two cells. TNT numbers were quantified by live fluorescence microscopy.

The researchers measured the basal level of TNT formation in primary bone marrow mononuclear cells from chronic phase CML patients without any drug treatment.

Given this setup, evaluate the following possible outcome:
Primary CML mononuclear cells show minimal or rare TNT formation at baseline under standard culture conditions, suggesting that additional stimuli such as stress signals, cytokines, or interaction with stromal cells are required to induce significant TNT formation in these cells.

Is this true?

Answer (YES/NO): YES